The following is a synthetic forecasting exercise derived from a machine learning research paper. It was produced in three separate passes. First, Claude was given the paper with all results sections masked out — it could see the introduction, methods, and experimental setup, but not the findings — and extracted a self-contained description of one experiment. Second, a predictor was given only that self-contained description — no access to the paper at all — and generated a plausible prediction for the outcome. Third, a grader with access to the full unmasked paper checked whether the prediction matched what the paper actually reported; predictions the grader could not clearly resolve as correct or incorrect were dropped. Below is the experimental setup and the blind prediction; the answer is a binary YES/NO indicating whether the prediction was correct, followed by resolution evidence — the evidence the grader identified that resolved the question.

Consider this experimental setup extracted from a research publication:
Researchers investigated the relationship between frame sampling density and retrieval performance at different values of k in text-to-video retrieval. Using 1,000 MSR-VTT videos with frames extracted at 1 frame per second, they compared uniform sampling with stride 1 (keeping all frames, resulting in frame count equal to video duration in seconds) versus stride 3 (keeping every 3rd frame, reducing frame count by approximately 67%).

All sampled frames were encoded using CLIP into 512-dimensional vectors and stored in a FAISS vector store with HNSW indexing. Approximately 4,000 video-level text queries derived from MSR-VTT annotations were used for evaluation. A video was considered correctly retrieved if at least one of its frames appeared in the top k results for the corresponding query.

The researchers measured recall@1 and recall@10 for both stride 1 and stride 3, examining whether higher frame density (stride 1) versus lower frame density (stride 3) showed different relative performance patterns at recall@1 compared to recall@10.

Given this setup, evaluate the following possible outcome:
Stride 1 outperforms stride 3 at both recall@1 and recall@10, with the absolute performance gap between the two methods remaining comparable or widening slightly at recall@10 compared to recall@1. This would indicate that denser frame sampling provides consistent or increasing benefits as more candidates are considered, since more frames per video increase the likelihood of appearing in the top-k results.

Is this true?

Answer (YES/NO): NO